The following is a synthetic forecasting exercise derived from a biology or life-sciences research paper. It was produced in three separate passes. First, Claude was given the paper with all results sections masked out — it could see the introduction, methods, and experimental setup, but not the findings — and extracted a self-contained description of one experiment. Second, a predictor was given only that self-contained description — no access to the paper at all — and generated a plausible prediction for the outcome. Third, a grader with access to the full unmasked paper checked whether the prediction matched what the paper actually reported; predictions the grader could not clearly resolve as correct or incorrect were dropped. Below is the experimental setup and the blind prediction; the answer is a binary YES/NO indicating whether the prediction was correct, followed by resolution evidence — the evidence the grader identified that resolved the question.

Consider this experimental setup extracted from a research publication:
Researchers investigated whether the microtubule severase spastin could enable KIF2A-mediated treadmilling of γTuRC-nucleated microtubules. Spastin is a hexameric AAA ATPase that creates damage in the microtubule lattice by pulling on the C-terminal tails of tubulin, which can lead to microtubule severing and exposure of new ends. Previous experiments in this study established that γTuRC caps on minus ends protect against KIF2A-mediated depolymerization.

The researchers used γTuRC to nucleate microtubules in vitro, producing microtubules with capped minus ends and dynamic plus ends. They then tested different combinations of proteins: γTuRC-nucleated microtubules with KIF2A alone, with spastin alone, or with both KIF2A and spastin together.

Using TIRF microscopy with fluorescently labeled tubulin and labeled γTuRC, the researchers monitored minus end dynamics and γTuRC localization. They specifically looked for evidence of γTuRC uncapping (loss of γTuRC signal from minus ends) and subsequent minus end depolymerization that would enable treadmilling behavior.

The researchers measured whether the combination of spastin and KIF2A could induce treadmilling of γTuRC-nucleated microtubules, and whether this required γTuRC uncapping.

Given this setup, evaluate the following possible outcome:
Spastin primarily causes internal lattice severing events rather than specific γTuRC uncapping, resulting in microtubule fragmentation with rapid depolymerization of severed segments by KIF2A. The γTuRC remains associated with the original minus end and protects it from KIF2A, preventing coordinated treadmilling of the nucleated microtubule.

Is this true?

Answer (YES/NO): NO